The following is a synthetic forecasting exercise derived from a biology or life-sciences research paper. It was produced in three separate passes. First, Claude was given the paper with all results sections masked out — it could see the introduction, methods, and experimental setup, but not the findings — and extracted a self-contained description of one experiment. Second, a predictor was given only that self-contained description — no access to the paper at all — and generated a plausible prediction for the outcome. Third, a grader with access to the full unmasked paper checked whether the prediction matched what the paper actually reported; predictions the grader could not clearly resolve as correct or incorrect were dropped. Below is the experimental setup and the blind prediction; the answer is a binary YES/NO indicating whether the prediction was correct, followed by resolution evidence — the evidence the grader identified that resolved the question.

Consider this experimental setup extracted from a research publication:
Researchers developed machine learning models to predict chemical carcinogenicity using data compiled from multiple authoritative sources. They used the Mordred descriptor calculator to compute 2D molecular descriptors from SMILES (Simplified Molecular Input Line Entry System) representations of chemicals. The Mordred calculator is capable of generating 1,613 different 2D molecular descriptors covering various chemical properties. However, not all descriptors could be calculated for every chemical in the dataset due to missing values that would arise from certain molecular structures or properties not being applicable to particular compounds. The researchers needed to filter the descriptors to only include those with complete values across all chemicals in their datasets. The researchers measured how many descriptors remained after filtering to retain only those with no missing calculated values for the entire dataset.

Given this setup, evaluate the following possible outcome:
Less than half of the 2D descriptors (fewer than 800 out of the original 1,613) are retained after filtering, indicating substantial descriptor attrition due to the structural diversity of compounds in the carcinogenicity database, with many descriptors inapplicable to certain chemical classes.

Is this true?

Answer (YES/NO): YES